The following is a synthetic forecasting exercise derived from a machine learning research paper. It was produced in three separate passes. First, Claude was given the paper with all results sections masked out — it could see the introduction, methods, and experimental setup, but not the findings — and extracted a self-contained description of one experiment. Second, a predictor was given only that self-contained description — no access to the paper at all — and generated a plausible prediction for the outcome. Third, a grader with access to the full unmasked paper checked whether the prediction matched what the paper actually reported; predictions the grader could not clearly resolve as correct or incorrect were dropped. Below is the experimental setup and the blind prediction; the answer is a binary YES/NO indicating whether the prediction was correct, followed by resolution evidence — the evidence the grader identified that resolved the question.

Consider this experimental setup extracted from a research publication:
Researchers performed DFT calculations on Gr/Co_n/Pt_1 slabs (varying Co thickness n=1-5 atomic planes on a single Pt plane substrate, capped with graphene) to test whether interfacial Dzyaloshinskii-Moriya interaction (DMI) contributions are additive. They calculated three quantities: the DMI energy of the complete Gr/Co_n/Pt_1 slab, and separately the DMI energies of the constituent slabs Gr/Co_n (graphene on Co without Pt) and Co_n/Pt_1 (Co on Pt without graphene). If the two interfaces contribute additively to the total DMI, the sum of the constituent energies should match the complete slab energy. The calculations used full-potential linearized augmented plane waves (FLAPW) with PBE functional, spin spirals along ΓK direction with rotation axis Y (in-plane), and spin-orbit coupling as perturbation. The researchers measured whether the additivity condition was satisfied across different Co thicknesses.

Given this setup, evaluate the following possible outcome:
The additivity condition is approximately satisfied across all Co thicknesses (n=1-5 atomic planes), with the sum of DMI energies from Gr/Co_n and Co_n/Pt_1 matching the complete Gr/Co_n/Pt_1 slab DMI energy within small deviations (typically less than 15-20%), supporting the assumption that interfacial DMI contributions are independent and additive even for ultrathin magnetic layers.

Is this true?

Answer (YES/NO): NO